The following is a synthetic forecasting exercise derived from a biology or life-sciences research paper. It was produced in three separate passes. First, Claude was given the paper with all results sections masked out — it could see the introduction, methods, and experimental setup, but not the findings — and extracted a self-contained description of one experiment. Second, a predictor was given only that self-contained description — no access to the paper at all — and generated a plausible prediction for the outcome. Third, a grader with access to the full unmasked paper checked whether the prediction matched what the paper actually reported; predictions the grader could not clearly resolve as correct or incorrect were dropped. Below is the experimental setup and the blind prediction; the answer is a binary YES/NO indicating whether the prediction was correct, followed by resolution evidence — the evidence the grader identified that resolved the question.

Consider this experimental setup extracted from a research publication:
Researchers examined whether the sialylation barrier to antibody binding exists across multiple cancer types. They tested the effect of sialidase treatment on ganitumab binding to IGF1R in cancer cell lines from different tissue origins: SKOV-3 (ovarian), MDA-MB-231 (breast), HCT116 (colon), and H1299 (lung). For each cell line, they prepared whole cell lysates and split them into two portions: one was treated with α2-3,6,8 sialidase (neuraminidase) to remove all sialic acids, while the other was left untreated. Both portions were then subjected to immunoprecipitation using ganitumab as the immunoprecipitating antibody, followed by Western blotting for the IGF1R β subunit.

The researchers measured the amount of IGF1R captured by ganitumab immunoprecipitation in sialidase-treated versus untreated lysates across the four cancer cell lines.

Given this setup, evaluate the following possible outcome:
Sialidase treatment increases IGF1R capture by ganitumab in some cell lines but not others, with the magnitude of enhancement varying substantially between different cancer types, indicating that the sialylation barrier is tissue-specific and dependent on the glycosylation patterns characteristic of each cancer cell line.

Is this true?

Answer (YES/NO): NO